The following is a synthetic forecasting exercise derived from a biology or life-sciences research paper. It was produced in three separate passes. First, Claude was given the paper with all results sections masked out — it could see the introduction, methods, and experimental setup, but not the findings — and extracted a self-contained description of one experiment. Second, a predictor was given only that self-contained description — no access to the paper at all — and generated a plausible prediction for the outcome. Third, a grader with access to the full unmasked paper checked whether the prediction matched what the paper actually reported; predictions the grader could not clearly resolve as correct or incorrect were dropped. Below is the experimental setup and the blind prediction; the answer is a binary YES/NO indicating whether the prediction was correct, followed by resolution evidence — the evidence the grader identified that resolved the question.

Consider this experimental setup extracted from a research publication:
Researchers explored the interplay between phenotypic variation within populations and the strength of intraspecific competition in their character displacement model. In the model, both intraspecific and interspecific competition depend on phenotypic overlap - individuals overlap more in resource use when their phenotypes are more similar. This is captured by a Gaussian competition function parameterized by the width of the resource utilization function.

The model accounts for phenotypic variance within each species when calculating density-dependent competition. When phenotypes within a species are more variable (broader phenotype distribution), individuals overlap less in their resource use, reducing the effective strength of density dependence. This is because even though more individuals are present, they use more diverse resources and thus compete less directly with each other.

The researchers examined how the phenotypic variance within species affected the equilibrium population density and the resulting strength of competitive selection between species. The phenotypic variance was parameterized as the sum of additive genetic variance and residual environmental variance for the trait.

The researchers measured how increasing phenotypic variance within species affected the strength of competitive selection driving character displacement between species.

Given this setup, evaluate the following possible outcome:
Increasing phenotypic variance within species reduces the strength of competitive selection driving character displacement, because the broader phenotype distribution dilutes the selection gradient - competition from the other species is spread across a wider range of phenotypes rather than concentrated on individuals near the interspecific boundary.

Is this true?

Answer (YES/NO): NO